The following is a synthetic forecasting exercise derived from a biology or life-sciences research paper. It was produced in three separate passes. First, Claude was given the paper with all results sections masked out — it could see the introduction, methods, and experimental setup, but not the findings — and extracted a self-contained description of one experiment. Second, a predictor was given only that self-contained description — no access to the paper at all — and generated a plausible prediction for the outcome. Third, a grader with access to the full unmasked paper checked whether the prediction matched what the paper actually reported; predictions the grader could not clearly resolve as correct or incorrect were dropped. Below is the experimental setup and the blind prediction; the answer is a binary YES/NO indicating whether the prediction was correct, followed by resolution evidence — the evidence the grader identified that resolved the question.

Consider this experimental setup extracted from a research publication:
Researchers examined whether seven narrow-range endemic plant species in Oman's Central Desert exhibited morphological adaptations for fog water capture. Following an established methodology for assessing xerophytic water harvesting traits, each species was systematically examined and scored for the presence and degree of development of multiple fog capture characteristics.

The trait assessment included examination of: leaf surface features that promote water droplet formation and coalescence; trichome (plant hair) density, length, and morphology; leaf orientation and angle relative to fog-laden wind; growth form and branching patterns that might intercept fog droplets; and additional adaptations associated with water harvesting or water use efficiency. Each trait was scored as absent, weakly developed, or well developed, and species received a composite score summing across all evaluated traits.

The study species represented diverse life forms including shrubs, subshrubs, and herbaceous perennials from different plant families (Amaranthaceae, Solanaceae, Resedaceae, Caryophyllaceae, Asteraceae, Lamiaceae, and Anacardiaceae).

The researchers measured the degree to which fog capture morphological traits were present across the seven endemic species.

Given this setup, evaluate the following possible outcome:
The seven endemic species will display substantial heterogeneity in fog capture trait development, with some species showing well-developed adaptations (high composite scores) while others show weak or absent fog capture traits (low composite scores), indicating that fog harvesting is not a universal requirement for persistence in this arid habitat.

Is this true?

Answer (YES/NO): YES